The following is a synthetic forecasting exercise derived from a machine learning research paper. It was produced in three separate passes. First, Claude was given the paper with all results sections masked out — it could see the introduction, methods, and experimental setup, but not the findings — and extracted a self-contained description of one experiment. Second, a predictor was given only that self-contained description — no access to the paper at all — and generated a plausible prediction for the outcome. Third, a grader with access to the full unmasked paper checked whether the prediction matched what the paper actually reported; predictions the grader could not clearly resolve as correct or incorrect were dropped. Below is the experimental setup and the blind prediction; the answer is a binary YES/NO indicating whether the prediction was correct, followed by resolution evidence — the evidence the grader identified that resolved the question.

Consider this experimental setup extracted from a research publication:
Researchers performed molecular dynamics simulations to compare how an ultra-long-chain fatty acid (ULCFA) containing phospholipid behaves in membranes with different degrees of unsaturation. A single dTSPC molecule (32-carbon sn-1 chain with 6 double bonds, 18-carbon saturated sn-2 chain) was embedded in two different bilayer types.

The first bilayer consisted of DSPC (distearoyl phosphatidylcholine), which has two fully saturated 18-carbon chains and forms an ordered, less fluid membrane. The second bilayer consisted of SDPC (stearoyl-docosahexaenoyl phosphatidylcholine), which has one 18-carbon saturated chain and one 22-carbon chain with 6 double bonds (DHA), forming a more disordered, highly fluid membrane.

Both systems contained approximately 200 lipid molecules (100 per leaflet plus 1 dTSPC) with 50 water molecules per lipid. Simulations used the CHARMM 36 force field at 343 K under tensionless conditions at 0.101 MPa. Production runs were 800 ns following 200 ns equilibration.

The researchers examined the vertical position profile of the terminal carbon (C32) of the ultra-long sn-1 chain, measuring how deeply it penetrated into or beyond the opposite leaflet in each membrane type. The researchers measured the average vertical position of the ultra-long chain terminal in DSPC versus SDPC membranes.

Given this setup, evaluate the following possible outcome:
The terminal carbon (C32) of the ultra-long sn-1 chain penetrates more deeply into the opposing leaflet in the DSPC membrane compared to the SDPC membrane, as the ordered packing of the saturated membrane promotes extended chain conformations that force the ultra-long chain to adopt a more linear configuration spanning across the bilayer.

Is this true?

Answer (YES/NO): NO